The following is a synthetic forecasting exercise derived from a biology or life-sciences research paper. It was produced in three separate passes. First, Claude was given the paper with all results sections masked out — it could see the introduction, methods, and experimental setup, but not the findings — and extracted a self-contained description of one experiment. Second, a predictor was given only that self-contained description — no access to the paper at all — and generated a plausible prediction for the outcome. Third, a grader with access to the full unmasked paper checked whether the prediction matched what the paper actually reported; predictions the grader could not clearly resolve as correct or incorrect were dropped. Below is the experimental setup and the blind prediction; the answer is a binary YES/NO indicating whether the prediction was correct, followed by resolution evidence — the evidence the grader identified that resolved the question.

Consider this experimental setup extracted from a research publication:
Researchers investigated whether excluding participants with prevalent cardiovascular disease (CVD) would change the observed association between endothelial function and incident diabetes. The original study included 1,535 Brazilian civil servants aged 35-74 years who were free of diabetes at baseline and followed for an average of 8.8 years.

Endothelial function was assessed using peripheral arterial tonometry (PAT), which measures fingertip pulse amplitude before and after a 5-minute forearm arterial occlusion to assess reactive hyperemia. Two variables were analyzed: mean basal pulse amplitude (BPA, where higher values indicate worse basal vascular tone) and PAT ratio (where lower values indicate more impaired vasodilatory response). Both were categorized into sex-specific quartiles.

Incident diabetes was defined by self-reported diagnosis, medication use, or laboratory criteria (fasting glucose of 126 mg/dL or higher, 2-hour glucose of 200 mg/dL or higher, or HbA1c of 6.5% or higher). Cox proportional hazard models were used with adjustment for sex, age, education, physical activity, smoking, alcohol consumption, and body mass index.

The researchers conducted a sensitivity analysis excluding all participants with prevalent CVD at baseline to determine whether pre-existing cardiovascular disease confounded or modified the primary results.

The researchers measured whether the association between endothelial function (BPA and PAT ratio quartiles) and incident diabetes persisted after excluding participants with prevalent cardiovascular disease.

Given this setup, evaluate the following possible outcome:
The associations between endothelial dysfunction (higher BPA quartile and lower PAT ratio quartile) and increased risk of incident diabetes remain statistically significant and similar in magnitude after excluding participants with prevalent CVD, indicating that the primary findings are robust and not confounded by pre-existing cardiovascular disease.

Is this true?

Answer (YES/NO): YES